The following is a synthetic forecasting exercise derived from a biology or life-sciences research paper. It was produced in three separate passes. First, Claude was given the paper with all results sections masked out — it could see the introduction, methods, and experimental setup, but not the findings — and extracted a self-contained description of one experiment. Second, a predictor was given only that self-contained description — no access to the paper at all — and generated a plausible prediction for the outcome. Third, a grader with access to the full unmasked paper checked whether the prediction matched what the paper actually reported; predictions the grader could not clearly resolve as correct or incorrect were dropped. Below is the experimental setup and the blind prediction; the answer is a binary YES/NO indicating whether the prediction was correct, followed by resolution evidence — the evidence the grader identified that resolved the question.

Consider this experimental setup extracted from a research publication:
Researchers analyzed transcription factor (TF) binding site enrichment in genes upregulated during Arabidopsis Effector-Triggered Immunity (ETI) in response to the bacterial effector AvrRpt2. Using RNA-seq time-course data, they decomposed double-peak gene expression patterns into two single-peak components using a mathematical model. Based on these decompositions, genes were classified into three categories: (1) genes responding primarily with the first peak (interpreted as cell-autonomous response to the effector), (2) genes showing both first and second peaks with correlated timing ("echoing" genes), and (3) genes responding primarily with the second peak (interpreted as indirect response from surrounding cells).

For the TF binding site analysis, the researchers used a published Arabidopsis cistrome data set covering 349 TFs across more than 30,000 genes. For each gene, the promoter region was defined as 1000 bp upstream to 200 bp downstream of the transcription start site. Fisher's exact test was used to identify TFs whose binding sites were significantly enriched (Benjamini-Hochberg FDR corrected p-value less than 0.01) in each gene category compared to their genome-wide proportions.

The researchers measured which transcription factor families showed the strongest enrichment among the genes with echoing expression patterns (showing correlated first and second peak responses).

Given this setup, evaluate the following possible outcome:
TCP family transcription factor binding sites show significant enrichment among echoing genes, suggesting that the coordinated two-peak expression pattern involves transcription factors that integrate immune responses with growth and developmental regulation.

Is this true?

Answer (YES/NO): NO